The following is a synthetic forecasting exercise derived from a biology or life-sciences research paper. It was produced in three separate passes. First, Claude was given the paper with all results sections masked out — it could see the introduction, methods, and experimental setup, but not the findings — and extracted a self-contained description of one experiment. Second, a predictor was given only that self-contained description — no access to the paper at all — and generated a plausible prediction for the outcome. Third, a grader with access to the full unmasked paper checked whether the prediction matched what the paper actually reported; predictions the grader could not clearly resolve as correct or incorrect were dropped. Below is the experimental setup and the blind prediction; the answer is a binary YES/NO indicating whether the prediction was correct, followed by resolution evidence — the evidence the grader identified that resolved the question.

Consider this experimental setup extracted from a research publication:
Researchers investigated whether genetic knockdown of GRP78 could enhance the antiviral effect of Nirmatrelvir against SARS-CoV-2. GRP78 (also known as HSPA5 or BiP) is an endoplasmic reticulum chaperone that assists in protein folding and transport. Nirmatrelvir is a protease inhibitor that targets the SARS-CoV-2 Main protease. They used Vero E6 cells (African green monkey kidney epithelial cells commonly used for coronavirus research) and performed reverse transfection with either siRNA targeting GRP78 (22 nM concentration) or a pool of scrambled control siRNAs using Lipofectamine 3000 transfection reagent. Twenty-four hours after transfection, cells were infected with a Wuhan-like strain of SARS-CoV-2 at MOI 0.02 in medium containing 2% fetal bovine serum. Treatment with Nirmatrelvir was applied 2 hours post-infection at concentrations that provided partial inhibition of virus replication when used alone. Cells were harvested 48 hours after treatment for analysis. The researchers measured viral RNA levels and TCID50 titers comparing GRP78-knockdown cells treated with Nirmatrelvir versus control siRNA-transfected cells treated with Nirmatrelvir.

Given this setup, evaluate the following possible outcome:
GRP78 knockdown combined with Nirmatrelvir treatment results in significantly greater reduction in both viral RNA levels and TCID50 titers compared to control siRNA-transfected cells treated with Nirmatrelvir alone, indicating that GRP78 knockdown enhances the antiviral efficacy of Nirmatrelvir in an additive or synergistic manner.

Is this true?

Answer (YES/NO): NO